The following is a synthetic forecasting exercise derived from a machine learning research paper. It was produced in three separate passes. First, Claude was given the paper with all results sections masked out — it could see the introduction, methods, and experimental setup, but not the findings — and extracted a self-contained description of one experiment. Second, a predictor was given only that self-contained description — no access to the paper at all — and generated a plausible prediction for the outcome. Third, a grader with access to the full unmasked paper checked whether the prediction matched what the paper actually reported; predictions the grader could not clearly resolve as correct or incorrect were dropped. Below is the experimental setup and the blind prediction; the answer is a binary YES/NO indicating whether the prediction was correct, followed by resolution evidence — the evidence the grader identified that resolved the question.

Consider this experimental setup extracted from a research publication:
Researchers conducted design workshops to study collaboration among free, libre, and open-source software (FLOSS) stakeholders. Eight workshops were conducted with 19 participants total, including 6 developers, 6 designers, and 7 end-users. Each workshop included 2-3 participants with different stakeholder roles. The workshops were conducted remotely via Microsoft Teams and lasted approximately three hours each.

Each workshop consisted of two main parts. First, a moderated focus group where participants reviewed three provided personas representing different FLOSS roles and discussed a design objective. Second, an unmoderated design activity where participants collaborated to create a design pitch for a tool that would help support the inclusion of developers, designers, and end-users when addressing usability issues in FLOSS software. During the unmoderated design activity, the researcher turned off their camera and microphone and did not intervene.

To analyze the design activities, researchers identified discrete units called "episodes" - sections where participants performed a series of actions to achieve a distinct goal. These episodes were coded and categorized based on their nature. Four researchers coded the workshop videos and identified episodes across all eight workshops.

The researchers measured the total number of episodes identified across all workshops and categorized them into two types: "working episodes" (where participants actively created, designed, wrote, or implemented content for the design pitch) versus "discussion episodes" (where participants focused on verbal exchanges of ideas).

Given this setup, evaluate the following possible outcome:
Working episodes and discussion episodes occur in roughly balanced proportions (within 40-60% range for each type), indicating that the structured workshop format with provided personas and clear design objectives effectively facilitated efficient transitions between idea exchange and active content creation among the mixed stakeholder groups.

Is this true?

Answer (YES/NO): NO